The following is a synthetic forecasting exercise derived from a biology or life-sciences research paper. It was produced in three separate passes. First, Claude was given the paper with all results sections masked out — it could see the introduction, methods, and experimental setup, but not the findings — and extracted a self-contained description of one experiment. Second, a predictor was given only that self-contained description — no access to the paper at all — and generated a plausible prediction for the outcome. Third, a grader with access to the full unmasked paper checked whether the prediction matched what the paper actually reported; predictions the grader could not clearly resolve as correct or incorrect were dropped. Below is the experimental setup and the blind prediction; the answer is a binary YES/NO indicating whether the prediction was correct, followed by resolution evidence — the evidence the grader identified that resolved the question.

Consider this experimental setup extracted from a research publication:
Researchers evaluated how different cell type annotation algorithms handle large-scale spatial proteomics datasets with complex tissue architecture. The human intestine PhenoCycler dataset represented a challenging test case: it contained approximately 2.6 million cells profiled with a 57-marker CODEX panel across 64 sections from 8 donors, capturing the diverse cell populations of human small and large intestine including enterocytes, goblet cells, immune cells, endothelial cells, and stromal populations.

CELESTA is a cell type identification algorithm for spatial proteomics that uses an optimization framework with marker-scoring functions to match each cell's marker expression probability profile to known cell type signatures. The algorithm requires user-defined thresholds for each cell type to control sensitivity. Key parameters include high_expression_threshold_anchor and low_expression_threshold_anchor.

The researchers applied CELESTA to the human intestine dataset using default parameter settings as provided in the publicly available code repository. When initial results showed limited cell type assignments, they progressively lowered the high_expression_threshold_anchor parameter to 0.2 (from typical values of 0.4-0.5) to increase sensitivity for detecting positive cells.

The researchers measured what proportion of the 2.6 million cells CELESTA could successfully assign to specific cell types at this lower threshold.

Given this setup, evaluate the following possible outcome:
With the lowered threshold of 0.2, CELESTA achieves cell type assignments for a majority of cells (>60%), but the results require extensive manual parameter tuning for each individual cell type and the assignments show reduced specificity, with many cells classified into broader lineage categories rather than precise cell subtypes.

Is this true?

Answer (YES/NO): NO